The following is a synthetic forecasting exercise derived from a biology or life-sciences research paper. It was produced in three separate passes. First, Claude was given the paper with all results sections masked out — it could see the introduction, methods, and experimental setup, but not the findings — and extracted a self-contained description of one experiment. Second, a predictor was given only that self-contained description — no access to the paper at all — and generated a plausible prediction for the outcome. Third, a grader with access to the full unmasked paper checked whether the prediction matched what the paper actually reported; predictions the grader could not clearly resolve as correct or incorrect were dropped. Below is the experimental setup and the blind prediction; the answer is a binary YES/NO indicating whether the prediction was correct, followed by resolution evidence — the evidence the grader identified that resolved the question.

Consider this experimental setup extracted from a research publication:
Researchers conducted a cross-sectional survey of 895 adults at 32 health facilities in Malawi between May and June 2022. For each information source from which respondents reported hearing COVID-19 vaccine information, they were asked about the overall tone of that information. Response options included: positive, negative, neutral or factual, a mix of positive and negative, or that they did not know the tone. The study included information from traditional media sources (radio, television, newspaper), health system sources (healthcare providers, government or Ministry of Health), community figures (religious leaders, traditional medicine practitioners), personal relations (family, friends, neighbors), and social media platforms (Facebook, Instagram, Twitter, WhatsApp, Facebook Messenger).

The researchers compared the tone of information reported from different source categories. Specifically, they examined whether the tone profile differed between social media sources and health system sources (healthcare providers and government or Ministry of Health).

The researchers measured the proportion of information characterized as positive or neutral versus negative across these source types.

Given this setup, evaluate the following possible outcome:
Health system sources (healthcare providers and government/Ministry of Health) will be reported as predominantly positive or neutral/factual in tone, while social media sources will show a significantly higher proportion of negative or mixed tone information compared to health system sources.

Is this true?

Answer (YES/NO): YES